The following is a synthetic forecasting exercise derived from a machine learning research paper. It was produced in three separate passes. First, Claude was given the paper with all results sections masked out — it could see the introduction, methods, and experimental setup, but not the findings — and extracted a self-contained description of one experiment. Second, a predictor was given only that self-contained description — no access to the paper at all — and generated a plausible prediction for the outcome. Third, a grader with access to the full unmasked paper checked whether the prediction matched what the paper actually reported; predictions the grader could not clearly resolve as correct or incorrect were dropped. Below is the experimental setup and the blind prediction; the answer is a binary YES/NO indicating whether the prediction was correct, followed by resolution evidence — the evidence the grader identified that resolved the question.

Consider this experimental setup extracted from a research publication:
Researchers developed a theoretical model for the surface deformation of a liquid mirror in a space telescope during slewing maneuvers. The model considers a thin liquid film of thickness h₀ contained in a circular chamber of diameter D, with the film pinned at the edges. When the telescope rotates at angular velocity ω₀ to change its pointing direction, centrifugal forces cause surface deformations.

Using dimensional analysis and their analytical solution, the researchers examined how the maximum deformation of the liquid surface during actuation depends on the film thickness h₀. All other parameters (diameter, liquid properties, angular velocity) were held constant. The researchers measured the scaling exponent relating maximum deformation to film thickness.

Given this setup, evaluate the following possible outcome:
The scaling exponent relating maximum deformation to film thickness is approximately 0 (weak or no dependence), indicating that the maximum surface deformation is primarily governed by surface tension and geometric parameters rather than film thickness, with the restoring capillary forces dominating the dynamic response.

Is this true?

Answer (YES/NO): NO